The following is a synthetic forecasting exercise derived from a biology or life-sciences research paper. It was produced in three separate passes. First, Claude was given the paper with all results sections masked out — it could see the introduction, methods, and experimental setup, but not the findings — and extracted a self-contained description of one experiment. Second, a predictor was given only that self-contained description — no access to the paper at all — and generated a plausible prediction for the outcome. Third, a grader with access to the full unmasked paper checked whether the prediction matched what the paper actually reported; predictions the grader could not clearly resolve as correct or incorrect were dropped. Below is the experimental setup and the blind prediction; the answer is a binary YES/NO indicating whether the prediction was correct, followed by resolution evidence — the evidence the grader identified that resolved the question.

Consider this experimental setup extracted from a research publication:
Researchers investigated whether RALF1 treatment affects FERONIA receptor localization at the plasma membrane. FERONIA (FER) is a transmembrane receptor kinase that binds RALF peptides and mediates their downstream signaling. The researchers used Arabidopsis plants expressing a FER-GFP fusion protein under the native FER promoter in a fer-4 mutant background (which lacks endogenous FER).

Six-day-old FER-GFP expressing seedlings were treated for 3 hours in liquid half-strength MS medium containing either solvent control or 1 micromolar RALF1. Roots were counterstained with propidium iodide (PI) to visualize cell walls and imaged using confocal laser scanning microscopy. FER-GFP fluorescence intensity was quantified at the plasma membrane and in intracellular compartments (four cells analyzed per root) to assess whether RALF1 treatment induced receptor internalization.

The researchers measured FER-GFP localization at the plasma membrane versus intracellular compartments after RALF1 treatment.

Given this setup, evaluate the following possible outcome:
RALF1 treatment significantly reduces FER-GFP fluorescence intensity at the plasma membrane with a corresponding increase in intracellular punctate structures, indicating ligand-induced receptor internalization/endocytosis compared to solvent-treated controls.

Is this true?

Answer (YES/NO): YES